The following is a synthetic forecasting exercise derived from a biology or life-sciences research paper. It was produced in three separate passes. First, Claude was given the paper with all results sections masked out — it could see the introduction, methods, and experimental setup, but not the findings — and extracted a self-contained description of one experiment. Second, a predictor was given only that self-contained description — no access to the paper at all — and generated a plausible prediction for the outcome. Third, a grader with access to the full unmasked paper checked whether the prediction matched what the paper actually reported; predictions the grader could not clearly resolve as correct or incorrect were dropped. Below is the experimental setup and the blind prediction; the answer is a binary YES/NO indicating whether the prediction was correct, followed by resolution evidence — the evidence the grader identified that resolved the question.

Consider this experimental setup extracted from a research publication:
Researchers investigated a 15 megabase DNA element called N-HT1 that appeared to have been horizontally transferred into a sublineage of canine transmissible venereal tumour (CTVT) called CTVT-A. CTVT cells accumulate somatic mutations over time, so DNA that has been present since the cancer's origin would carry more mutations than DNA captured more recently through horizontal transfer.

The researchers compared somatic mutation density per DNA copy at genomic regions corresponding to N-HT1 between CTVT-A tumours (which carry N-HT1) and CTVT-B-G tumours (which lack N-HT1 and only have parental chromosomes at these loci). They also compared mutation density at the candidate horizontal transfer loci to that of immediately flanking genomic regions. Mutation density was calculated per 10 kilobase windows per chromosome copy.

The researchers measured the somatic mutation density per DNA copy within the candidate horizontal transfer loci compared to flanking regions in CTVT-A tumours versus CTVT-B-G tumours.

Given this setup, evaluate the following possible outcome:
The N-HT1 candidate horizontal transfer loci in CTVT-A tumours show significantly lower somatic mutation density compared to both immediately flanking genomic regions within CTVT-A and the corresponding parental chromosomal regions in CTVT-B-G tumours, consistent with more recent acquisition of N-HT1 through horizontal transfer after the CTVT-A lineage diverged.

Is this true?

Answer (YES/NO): YES